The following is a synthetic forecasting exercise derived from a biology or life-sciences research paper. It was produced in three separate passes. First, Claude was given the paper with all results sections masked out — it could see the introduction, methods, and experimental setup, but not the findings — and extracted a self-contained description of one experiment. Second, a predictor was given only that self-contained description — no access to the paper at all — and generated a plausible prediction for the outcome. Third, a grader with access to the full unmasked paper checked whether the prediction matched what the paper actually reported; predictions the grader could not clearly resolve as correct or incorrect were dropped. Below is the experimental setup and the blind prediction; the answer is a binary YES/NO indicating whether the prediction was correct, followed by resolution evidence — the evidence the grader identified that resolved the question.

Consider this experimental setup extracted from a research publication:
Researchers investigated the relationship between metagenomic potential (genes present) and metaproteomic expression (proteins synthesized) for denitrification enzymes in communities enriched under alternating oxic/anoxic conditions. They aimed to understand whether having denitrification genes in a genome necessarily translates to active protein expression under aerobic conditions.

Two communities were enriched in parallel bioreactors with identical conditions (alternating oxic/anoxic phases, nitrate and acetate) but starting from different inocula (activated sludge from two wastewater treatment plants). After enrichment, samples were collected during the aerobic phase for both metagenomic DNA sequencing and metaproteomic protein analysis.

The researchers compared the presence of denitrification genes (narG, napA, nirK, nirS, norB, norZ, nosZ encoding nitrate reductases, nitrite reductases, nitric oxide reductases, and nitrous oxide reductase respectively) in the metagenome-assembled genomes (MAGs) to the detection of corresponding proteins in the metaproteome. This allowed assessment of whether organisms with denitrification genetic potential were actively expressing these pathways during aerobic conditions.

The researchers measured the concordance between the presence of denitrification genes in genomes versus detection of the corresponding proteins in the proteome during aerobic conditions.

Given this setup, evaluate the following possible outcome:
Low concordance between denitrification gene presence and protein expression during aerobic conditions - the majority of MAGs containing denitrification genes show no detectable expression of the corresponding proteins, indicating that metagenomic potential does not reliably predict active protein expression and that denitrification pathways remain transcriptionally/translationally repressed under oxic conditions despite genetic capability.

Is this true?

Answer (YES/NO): NO